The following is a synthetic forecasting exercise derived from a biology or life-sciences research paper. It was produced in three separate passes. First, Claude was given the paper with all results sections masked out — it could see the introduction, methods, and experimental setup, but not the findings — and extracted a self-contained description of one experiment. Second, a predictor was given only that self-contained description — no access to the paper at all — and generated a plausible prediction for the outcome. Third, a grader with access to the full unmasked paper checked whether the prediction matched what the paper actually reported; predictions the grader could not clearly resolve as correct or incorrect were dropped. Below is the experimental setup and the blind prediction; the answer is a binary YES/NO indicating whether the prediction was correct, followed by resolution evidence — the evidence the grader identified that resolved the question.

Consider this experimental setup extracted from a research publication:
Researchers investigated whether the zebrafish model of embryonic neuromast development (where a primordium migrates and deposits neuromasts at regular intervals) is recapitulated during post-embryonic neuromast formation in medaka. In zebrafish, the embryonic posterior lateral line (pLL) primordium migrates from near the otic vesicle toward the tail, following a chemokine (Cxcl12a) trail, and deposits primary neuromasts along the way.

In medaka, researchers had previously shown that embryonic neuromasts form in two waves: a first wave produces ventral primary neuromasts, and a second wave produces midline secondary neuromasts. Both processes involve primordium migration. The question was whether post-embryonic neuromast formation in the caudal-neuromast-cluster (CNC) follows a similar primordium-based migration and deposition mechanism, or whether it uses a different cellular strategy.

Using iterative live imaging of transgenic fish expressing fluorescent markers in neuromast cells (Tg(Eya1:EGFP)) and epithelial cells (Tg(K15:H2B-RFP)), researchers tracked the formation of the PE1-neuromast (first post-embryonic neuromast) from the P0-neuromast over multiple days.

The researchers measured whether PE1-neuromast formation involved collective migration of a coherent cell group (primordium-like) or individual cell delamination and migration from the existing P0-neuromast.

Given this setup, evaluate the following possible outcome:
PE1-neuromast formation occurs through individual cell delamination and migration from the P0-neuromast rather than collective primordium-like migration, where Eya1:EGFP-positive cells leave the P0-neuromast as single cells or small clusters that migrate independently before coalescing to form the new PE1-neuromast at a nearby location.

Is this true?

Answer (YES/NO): NO